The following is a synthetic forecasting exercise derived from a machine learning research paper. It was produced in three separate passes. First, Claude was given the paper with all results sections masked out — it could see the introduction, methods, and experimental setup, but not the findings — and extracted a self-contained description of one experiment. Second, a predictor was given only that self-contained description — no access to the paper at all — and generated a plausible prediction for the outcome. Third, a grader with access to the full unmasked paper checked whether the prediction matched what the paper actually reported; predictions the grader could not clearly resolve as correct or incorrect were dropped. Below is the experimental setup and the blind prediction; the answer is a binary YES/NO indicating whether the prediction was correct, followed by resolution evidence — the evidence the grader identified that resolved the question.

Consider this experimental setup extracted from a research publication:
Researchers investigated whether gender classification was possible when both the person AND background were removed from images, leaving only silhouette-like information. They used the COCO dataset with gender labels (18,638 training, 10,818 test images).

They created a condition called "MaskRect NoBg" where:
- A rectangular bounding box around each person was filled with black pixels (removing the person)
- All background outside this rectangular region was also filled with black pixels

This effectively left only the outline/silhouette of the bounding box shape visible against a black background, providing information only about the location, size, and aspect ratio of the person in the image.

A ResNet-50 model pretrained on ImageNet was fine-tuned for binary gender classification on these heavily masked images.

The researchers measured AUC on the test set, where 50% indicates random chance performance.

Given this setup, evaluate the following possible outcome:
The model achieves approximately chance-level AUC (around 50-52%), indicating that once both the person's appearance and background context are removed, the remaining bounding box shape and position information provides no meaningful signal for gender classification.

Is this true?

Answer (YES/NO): NO